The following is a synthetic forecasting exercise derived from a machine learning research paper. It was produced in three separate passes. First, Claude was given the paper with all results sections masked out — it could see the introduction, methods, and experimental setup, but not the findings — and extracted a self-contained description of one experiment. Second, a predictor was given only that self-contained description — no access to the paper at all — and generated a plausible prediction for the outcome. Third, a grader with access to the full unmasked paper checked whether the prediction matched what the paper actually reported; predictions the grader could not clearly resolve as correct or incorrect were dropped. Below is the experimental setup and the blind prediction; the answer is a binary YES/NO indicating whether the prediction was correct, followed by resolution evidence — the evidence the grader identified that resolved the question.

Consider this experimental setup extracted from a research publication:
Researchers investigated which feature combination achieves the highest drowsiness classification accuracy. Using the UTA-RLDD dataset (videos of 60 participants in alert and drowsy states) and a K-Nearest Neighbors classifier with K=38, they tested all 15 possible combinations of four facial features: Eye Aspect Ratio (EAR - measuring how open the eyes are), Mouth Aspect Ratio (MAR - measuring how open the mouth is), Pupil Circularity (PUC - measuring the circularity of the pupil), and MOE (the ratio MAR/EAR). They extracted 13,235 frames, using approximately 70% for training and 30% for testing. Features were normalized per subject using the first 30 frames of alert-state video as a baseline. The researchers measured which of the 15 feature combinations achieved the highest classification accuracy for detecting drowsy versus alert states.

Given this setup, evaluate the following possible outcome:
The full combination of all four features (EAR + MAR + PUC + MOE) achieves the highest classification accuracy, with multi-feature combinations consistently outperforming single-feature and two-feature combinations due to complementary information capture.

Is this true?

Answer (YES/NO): NO